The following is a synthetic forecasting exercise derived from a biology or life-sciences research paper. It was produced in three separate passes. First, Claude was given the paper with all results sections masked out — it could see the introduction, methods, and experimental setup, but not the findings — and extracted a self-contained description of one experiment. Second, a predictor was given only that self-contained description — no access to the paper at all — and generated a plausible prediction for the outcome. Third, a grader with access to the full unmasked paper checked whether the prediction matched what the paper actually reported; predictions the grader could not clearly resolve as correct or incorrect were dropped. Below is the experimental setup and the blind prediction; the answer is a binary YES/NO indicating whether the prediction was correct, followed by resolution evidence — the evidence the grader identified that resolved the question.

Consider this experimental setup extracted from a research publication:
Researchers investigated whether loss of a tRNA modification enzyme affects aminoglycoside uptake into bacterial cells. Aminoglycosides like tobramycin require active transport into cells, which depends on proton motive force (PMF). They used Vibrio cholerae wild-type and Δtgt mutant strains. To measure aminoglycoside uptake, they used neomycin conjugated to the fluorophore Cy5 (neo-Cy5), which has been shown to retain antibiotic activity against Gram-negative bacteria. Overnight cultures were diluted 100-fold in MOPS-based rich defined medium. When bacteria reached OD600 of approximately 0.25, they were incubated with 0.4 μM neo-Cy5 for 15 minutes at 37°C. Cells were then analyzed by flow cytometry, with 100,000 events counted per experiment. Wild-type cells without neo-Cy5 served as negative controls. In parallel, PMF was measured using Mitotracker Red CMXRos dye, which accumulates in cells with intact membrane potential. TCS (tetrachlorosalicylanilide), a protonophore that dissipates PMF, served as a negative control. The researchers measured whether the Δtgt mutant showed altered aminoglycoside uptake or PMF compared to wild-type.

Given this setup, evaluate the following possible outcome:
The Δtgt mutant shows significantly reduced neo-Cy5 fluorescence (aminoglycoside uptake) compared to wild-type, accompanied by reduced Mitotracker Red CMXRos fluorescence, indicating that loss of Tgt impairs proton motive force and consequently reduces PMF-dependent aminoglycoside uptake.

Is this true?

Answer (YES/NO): NO